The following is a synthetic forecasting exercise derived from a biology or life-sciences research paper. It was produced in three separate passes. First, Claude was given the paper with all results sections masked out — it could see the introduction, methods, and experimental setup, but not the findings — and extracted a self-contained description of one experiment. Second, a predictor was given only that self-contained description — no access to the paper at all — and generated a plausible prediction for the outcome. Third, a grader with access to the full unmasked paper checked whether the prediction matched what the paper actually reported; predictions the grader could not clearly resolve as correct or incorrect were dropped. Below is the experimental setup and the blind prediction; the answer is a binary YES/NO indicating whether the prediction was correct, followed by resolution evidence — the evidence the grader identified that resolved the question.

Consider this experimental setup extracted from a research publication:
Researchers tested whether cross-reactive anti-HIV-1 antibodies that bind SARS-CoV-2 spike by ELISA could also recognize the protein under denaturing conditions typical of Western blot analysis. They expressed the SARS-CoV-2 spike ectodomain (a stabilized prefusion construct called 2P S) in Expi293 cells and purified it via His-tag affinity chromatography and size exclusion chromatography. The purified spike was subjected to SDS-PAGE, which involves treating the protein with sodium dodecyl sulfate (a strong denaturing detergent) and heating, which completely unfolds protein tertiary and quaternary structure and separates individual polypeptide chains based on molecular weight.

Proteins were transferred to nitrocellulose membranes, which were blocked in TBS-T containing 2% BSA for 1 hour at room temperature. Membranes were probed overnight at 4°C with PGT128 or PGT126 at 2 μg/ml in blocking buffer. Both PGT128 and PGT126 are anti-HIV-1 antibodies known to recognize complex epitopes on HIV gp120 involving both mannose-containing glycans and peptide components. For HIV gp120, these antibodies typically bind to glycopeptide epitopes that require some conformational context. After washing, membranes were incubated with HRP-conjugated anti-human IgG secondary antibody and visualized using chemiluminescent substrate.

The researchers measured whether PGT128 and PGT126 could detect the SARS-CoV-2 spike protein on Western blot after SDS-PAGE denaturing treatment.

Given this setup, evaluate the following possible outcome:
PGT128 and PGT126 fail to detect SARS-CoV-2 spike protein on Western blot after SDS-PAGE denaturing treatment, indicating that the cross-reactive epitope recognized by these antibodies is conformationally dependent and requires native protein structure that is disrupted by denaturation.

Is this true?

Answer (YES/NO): NO